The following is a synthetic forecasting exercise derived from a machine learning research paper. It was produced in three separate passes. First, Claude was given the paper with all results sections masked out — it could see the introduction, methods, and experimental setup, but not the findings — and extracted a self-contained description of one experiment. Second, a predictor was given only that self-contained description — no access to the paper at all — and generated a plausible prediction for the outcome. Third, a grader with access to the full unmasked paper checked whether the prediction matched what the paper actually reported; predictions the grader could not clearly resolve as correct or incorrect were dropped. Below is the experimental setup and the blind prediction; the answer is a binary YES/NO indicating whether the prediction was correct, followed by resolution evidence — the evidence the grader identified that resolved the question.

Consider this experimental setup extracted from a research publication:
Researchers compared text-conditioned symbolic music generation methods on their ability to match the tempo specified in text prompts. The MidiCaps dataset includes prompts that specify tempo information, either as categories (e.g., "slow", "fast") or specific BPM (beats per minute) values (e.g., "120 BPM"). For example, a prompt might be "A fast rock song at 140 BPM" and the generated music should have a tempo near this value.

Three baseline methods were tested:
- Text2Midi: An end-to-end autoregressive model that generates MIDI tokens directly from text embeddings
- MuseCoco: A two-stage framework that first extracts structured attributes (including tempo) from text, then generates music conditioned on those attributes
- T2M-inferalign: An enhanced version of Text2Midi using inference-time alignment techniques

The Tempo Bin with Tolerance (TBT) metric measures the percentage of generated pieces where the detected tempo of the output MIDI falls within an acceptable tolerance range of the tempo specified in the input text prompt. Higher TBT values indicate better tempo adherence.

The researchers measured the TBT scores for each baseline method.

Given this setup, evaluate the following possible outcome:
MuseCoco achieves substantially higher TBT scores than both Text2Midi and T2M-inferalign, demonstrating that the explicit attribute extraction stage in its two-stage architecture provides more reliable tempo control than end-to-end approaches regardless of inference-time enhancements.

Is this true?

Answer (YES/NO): NO